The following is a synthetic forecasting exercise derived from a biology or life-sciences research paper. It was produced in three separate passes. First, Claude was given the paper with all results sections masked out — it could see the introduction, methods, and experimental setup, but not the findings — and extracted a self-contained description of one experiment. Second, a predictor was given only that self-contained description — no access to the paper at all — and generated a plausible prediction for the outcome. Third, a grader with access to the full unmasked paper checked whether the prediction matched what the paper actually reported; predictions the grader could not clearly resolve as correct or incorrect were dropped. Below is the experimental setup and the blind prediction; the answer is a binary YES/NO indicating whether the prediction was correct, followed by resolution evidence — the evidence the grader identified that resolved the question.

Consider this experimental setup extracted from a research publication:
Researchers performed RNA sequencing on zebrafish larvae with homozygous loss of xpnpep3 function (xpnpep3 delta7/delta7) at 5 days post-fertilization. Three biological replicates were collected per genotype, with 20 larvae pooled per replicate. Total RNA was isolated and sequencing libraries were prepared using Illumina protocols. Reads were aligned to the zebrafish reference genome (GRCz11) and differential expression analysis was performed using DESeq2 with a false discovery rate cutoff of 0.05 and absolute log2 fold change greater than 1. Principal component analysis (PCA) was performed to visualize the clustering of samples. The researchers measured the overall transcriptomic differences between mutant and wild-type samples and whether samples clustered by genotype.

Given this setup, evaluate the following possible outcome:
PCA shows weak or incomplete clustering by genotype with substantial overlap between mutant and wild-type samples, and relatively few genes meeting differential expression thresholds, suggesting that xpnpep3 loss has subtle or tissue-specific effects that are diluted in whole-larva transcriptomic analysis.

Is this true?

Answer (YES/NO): NO